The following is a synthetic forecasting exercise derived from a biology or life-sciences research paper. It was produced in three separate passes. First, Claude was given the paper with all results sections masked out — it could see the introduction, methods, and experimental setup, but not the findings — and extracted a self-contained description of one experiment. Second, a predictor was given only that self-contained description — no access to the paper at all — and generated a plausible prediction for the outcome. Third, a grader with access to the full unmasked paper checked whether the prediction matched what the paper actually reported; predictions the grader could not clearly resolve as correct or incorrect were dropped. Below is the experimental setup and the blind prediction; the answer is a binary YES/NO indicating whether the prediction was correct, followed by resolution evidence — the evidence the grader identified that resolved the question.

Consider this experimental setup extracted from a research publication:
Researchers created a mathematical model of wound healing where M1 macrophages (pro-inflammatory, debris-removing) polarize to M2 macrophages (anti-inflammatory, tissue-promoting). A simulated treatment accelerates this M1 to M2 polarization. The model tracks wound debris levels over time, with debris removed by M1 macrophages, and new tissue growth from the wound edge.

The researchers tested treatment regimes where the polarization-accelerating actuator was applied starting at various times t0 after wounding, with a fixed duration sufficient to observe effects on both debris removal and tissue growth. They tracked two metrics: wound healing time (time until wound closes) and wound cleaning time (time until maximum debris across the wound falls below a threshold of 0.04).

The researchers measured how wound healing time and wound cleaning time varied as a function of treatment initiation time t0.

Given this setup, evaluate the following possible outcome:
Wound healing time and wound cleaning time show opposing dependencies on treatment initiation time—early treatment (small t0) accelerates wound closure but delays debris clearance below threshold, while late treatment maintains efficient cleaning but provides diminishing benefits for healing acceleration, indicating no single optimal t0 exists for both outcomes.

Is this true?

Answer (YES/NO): YES